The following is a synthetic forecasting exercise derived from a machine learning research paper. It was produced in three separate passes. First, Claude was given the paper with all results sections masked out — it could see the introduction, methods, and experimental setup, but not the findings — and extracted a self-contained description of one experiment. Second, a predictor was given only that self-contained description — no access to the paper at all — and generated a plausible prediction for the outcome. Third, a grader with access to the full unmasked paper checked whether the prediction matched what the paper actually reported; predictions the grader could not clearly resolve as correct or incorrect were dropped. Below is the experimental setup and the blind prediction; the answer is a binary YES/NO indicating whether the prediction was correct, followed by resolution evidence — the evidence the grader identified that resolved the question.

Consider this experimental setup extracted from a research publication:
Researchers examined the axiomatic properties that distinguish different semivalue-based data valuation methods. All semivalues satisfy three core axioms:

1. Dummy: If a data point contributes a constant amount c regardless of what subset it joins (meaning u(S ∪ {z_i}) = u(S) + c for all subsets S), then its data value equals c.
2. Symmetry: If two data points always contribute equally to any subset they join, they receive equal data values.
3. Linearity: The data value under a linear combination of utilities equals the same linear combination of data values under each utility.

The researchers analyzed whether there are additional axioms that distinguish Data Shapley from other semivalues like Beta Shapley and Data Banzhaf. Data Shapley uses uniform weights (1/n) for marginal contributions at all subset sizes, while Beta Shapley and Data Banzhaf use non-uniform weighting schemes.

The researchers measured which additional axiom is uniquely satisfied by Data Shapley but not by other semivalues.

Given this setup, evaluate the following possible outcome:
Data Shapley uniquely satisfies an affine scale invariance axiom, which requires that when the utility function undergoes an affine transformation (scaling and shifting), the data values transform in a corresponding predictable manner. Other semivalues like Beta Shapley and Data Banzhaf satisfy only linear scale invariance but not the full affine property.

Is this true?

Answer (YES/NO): NO